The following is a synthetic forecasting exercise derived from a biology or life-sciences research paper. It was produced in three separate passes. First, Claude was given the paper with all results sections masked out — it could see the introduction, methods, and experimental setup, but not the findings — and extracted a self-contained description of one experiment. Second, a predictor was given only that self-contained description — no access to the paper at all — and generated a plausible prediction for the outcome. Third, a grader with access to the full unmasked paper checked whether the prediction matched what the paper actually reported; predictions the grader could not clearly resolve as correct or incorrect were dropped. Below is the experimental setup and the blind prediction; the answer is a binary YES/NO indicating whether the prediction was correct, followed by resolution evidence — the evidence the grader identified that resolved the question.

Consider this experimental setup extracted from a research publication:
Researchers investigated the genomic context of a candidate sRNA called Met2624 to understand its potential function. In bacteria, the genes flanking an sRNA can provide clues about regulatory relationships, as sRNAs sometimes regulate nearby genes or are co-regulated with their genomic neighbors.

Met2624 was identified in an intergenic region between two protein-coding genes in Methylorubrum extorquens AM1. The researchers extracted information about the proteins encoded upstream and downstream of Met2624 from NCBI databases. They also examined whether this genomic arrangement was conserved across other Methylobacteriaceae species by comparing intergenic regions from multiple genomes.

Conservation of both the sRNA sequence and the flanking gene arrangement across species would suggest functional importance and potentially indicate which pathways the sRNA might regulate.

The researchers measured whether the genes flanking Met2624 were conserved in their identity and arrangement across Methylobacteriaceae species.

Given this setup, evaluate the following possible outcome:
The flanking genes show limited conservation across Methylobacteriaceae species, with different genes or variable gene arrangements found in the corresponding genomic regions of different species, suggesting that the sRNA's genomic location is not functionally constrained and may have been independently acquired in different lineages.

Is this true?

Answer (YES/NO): NO